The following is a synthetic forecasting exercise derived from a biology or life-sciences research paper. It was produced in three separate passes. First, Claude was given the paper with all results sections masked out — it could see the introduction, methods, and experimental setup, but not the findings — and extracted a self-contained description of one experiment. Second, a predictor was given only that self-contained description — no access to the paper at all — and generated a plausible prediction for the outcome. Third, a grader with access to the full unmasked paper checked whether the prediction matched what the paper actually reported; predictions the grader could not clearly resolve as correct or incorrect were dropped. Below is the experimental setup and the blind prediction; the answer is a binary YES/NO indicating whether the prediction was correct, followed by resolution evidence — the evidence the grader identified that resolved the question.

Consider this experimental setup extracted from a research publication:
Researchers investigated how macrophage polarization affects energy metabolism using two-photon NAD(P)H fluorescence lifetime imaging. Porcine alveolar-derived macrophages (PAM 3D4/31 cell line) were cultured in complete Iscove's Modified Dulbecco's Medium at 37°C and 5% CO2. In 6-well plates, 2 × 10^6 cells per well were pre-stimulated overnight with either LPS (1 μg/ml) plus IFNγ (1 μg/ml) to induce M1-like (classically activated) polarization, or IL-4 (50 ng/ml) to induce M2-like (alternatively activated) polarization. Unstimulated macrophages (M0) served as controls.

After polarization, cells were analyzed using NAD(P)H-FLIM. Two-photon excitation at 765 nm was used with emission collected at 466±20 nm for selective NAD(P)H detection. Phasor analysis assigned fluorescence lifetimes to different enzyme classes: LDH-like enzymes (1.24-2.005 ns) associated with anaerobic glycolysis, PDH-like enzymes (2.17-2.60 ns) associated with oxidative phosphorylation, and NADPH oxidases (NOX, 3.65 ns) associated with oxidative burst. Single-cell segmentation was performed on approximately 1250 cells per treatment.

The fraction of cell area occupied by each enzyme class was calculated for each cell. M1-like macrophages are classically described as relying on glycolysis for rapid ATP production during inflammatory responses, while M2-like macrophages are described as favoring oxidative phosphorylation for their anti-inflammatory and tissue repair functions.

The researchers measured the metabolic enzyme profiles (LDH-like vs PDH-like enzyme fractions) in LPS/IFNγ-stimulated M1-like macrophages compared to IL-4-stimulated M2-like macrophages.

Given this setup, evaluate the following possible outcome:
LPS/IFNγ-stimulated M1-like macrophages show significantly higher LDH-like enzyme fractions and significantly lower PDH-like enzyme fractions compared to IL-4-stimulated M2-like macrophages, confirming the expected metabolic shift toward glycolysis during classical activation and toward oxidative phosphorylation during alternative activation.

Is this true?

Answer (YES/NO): YES